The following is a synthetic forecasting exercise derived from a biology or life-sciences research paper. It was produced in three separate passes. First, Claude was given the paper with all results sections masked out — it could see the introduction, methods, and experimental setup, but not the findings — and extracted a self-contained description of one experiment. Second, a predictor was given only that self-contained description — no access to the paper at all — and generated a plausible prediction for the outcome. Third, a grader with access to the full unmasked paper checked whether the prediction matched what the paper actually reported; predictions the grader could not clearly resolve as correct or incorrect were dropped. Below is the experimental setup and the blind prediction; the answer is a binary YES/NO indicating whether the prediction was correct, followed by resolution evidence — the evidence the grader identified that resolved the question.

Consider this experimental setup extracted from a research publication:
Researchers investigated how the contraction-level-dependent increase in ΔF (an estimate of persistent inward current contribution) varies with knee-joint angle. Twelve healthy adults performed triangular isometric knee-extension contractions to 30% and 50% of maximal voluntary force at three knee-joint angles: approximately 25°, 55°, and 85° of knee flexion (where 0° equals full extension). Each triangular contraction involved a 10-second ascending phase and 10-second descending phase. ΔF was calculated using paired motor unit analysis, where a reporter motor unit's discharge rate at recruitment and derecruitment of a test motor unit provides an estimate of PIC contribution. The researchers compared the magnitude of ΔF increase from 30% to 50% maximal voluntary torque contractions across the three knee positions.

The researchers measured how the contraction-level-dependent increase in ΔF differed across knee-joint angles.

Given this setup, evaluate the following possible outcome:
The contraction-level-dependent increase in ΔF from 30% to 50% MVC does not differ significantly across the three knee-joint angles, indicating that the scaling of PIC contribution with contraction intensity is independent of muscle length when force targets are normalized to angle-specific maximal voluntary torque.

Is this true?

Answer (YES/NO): NO